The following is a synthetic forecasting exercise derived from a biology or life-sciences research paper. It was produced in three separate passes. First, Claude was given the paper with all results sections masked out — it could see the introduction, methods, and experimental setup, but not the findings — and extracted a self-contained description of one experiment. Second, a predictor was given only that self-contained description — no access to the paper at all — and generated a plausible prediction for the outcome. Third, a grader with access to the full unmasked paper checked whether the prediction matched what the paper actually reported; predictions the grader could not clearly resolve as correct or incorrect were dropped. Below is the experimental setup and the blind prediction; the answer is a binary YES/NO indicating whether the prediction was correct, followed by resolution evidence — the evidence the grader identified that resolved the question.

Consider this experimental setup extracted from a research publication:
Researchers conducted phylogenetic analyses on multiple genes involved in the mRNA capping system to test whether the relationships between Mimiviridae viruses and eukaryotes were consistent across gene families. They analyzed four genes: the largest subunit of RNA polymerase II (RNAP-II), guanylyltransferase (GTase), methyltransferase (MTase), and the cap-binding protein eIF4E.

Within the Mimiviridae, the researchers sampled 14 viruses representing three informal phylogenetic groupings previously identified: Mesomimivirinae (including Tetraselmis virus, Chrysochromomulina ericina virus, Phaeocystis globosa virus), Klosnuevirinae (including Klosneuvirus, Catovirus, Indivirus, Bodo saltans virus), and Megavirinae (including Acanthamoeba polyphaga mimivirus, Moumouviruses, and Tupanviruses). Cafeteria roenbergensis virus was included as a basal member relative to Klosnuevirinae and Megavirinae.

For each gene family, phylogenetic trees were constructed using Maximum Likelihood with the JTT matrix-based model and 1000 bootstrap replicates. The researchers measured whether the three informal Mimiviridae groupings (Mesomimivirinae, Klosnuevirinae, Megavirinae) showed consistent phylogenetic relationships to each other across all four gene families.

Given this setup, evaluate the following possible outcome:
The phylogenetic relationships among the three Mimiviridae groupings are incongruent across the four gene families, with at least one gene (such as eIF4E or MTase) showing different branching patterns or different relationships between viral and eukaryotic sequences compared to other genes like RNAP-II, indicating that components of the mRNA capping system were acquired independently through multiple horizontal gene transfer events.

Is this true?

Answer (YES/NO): NO